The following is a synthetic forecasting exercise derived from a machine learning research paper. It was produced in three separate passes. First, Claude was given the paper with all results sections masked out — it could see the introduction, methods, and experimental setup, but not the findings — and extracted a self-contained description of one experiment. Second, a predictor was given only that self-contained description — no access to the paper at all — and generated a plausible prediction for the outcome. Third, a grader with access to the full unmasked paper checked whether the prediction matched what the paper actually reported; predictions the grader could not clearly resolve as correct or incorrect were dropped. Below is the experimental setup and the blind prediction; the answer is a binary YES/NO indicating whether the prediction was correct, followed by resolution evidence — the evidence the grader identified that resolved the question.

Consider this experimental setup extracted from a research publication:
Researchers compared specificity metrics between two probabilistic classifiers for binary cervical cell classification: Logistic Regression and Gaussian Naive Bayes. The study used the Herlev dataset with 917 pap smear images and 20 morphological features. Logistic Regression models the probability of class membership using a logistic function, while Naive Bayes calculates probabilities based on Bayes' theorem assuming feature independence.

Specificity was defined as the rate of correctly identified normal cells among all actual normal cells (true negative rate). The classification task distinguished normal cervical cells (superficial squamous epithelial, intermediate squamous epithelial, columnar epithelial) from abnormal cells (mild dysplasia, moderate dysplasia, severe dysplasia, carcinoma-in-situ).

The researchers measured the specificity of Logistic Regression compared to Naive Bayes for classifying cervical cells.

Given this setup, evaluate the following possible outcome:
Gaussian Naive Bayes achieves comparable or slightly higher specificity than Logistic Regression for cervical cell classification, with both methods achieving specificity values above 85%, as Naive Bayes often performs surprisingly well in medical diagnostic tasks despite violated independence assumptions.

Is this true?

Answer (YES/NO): NO